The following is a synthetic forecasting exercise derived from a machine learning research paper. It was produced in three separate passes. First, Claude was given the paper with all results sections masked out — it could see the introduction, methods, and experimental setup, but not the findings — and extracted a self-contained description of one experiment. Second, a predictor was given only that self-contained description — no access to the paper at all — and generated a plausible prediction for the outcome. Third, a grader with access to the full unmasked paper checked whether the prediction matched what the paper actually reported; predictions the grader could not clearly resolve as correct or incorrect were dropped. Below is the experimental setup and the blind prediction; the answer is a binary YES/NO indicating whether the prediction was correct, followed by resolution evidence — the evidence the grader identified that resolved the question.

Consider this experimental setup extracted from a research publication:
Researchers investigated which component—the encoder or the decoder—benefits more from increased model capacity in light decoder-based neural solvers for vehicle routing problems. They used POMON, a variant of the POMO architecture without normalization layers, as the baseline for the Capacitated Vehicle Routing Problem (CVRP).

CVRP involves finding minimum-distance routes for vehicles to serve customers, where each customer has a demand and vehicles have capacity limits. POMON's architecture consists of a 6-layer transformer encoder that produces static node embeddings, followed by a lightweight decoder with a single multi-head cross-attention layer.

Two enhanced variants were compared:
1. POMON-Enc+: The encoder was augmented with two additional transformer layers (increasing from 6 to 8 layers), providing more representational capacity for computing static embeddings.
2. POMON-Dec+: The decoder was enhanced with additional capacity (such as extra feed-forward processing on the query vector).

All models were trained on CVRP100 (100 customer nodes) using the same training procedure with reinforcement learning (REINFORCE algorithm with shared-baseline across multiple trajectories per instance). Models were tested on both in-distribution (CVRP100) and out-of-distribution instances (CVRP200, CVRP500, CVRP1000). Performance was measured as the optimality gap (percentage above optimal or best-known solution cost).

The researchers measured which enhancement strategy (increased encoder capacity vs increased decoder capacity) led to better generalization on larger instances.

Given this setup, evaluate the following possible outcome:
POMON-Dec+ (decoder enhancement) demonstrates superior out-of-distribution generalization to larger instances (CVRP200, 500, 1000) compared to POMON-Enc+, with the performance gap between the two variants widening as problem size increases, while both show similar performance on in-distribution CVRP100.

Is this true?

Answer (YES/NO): NO